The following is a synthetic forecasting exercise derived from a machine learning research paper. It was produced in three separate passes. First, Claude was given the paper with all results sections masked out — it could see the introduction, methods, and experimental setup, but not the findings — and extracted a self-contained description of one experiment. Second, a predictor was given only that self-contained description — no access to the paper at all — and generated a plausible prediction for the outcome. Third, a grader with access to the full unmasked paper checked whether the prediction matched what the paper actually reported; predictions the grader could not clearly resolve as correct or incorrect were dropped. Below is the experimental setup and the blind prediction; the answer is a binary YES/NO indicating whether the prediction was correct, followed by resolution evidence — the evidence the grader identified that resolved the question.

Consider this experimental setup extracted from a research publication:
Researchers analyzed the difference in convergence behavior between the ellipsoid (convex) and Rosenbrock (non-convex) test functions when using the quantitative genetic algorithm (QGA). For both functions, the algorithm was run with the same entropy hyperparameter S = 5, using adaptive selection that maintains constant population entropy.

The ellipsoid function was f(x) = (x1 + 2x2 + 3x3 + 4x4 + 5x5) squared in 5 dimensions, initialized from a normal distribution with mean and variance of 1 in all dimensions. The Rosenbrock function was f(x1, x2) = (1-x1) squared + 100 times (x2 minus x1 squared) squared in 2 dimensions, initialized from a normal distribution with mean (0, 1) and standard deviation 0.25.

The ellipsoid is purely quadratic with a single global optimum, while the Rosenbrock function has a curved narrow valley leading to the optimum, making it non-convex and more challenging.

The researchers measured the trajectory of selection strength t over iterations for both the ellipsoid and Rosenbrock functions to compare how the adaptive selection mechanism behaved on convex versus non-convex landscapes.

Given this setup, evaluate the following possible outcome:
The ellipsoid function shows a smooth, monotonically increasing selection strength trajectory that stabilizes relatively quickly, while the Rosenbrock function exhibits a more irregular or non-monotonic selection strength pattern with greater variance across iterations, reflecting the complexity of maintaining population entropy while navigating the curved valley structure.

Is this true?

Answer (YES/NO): NO